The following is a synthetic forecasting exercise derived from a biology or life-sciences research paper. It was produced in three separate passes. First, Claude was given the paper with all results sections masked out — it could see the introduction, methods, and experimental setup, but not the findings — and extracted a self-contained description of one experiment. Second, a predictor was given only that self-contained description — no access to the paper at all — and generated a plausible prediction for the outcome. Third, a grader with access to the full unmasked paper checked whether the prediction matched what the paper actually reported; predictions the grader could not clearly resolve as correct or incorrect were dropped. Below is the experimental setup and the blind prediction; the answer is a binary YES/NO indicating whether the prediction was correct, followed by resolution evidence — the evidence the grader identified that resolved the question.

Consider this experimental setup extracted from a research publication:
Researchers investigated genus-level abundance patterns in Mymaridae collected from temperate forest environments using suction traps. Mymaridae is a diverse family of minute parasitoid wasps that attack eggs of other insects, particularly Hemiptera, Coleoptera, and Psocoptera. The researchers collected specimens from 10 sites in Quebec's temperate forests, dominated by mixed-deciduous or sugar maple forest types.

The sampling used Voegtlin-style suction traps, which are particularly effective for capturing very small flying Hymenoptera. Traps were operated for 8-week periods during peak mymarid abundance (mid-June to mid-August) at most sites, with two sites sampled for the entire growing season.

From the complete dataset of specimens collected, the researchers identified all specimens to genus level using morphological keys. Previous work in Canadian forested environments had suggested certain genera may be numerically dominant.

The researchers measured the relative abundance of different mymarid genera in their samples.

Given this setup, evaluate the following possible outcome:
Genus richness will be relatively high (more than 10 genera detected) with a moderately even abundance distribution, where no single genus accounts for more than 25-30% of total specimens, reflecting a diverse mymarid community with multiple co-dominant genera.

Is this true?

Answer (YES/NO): NO